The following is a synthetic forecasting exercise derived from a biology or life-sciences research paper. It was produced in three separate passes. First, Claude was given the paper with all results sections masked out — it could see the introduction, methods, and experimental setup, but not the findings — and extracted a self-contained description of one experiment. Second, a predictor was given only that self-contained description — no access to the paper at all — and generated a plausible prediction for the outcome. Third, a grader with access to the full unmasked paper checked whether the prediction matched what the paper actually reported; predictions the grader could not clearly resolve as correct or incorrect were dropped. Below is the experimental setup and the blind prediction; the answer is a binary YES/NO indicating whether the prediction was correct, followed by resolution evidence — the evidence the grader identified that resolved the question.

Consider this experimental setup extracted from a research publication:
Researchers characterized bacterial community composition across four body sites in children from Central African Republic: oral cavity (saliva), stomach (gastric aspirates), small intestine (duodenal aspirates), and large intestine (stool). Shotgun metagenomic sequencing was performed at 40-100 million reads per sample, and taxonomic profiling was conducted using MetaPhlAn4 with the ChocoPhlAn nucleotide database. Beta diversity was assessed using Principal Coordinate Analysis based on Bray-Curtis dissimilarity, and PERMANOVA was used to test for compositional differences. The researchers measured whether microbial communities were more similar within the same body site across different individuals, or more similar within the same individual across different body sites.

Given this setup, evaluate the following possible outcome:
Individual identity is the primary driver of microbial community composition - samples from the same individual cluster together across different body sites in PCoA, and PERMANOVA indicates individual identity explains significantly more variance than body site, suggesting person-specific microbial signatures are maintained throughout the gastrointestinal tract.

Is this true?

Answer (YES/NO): NO